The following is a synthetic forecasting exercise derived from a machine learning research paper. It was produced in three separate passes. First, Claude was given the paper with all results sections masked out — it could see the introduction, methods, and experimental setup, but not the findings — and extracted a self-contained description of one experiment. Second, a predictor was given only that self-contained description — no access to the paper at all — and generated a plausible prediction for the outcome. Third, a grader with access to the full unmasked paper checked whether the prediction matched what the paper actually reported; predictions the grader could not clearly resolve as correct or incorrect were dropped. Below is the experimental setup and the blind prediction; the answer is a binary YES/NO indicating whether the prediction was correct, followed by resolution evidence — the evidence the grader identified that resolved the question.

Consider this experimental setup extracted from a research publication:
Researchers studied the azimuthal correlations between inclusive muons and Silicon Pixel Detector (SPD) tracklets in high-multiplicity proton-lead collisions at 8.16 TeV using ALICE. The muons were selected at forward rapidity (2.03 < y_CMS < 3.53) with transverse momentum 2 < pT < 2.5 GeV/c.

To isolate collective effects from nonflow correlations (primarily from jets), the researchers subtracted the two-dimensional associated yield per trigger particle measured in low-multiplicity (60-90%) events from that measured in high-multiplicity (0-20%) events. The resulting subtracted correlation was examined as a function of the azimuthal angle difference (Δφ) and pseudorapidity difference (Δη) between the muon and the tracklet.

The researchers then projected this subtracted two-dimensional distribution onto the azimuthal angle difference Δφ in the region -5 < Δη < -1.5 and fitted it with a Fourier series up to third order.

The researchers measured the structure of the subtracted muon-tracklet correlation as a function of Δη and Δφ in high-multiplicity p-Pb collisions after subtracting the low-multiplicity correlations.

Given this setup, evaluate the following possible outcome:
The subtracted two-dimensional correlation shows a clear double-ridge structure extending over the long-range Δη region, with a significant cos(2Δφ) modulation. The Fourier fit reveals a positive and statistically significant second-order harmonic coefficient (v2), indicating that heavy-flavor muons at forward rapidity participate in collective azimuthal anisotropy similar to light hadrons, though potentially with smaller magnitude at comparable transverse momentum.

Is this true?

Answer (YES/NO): YES